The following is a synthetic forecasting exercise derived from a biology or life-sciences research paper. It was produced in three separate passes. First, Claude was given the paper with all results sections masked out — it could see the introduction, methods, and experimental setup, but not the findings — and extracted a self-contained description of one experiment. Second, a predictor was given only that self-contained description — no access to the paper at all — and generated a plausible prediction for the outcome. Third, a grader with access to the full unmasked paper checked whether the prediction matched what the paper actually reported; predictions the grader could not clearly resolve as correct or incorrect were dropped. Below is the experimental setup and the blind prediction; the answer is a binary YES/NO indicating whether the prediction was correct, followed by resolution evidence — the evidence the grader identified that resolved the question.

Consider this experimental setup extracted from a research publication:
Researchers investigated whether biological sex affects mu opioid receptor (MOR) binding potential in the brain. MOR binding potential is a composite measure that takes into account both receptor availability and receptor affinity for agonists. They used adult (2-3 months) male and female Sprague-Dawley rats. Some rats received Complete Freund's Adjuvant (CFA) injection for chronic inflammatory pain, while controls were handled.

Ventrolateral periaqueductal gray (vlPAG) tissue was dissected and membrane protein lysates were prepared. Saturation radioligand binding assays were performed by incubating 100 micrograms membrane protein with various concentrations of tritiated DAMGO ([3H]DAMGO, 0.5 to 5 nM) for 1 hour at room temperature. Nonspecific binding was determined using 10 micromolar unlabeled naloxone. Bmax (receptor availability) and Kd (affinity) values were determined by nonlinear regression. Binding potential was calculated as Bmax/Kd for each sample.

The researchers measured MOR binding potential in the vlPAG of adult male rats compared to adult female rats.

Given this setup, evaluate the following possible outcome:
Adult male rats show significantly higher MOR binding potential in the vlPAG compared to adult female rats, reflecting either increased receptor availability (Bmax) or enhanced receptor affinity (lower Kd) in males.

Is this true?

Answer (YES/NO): NO